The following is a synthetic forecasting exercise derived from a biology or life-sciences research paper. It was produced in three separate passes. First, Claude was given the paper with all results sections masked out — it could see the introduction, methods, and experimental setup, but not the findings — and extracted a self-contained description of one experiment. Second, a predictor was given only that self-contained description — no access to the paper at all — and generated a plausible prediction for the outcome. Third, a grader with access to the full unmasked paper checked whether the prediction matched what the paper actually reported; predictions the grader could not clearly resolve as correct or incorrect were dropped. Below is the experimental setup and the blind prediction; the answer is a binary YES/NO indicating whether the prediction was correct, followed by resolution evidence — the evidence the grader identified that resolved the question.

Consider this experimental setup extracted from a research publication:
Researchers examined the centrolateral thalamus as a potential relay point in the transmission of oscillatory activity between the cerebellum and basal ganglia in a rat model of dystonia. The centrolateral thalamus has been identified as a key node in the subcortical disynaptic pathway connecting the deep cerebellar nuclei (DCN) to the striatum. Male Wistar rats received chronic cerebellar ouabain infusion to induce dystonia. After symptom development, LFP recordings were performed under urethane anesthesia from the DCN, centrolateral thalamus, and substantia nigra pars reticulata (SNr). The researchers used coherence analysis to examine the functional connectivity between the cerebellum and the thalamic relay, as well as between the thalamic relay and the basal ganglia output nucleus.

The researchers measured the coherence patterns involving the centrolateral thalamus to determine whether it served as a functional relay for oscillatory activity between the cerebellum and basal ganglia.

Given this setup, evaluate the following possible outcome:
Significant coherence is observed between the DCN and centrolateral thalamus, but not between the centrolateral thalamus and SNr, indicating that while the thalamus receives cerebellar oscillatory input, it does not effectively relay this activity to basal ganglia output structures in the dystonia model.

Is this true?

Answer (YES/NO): NO